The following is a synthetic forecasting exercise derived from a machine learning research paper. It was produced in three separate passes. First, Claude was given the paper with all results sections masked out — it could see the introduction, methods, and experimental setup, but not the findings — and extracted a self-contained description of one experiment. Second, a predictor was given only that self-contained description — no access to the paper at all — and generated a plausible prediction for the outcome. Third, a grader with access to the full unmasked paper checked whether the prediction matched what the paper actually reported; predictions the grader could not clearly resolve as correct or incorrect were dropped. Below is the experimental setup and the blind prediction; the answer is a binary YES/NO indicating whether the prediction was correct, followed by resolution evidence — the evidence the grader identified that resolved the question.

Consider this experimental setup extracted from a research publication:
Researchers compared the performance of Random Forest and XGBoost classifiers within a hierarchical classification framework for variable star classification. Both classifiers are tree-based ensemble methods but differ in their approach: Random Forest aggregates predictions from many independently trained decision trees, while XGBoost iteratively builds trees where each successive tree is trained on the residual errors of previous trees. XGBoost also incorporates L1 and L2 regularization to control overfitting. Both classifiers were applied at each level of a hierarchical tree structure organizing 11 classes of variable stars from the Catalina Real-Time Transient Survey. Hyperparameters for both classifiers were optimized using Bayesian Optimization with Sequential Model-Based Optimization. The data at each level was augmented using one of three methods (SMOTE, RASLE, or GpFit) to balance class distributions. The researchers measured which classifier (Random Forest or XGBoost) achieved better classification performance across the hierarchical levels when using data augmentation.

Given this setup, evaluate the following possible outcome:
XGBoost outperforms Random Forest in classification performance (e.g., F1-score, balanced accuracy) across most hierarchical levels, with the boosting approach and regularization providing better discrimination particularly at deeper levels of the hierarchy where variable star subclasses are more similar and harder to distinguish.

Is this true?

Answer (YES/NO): NO